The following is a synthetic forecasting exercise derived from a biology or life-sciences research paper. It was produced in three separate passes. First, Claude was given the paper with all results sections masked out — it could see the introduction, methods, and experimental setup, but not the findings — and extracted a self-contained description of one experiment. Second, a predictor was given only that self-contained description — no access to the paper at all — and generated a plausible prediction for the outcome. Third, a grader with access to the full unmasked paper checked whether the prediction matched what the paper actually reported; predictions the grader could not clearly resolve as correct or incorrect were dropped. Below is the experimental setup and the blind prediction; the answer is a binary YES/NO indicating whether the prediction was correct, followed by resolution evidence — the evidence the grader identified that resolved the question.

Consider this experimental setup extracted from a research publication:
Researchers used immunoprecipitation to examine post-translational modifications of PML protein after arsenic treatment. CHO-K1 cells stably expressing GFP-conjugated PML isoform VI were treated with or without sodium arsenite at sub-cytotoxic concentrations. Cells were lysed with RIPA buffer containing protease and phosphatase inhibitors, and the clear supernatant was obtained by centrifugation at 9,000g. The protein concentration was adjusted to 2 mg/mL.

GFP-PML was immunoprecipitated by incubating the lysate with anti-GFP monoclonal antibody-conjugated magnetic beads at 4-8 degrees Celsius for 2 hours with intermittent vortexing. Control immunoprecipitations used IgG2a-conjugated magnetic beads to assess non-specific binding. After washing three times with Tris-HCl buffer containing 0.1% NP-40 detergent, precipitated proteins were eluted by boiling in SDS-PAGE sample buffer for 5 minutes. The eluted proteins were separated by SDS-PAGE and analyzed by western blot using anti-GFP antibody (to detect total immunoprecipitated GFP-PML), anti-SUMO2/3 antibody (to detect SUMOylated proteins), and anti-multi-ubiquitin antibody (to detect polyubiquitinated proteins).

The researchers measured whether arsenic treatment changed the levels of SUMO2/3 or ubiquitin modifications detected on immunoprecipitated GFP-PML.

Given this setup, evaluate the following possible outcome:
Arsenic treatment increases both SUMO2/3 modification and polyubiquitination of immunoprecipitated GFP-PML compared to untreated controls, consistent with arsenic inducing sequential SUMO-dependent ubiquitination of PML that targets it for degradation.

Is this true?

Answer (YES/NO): YES